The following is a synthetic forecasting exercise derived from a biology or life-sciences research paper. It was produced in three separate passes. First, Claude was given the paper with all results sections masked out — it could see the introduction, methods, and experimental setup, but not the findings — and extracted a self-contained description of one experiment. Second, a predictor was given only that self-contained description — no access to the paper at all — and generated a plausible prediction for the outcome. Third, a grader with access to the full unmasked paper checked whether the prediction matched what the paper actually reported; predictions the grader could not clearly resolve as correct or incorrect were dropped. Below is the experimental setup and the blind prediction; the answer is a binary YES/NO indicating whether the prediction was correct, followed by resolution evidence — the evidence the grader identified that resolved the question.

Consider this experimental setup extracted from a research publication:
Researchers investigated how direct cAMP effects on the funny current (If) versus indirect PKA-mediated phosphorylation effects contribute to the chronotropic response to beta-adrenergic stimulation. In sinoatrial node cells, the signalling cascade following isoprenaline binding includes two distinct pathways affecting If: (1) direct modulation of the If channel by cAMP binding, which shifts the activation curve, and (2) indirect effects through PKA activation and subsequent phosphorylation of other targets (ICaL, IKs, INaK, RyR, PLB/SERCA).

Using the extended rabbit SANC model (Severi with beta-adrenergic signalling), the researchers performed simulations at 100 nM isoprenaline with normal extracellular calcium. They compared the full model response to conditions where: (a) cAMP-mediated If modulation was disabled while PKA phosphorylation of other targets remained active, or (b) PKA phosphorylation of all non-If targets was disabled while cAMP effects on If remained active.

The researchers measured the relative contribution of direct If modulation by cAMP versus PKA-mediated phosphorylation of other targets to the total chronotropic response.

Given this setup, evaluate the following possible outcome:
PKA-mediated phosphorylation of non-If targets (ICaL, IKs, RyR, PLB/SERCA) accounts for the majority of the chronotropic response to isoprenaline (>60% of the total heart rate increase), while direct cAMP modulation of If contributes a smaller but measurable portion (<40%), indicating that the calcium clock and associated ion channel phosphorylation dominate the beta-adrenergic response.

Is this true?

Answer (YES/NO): NO